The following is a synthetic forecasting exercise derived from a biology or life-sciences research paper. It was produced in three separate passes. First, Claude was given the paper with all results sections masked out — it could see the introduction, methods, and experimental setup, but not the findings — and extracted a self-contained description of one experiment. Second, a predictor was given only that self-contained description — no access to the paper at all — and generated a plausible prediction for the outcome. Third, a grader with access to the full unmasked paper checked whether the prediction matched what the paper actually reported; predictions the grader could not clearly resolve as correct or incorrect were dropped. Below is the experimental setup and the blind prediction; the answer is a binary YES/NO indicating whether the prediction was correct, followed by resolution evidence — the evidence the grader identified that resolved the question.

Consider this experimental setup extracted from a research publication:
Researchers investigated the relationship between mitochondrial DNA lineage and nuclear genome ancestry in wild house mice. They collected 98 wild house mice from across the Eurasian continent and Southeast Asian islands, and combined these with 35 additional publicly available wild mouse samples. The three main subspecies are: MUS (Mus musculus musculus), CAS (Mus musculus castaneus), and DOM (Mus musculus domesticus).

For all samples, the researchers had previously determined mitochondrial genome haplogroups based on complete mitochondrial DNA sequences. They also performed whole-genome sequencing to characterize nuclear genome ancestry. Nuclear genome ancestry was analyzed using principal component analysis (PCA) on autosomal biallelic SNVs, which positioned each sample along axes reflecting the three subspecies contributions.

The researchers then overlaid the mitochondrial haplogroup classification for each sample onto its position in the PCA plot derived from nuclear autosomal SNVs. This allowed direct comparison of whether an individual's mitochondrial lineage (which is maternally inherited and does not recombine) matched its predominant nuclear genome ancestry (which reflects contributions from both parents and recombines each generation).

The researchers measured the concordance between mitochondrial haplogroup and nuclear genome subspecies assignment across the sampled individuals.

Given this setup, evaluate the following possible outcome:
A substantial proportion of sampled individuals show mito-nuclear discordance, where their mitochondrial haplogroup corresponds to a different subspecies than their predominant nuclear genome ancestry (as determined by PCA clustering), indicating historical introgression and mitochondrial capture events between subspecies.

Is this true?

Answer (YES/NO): NO